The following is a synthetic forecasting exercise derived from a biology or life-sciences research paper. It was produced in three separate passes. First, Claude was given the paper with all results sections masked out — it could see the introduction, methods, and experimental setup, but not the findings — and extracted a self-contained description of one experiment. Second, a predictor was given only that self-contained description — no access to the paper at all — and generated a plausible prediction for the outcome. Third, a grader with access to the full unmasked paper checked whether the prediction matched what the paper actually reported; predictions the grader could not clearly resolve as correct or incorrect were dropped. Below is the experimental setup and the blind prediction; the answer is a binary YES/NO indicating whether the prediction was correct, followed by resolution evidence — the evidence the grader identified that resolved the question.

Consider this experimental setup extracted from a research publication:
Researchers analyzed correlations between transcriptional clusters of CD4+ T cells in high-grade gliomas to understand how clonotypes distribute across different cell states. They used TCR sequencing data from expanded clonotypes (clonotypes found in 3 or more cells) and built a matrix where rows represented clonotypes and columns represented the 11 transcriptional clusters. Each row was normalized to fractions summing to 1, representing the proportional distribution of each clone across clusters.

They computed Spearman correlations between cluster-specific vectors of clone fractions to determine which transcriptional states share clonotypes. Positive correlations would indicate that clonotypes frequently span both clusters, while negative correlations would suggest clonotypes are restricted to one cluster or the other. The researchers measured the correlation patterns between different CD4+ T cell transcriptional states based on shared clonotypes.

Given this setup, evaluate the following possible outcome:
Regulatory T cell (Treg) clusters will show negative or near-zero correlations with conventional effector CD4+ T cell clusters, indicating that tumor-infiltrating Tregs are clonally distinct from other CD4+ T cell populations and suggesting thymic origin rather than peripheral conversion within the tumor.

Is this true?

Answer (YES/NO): YES